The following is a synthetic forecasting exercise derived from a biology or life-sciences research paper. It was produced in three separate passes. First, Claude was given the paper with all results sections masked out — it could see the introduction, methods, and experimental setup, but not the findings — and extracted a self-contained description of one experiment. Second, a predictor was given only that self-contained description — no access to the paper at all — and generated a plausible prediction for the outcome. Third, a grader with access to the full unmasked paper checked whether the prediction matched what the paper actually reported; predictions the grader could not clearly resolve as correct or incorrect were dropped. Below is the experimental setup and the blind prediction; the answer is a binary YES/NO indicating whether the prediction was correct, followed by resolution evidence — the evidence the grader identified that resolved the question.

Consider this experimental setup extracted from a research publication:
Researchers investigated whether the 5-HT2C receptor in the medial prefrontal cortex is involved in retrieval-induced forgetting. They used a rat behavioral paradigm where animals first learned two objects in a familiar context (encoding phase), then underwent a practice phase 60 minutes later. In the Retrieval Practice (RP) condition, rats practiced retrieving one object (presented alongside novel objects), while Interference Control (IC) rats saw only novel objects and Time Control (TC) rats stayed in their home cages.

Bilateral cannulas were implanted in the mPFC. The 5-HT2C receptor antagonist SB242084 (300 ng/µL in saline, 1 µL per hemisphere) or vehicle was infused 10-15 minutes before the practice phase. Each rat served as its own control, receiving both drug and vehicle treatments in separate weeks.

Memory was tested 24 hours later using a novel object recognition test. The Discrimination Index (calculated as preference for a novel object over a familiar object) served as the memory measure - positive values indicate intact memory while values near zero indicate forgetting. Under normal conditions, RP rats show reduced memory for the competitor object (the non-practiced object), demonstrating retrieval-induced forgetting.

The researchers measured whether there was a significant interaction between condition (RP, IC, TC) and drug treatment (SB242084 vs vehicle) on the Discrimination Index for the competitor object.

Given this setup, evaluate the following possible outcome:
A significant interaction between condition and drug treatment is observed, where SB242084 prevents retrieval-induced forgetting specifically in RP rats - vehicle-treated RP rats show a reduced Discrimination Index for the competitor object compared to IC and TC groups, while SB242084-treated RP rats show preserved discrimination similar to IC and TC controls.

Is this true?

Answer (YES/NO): NO